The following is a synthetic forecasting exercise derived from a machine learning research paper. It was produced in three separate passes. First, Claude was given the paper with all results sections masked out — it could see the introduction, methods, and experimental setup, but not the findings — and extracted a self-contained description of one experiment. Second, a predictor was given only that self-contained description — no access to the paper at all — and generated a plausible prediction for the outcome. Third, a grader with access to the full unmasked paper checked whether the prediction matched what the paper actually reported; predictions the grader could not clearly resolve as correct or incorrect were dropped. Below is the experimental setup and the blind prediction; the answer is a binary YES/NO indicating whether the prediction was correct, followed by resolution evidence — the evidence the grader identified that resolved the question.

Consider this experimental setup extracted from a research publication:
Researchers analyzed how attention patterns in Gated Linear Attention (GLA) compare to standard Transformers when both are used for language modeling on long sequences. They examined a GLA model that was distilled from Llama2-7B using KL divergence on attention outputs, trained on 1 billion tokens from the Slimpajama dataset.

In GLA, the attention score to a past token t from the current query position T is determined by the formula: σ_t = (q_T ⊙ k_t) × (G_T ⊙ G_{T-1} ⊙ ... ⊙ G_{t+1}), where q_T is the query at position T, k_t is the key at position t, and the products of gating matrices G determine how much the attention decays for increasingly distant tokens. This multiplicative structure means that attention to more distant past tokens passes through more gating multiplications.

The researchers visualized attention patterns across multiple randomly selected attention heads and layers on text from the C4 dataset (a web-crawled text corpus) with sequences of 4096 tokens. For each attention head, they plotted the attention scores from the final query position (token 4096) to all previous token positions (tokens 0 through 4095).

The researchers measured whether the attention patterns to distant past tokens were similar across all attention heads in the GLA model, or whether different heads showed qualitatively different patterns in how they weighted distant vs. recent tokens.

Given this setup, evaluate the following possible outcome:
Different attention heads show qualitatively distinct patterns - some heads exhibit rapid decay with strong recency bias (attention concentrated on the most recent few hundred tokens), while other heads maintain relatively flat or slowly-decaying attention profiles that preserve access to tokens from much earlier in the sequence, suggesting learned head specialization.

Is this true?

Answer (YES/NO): NO